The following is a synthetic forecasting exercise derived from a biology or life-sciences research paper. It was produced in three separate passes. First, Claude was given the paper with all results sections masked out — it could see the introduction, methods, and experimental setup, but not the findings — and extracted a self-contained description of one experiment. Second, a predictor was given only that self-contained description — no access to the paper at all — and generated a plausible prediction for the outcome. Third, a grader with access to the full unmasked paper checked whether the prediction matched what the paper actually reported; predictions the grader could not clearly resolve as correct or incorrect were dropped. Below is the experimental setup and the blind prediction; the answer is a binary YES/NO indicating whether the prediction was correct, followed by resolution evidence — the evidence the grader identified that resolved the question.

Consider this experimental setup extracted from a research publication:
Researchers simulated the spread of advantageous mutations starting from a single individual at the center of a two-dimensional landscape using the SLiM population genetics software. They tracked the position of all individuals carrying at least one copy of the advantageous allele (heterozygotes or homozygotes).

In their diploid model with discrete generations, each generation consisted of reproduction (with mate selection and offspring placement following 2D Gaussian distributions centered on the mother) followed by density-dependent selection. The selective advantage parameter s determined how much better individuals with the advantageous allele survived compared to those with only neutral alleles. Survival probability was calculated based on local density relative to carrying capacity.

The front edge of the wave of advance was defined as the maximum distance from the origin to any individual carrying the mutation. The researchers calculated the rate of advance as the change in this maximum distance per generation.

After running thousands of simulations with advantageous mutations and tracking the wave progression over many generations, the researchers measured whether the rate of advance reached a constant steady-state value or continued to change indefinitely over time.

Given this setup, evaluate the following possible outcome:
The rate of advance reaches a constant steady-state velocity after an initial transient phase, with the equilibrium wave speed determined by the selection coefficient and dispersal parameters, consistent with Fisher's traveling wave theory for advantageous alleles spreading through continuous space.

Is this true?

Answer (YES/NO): YES